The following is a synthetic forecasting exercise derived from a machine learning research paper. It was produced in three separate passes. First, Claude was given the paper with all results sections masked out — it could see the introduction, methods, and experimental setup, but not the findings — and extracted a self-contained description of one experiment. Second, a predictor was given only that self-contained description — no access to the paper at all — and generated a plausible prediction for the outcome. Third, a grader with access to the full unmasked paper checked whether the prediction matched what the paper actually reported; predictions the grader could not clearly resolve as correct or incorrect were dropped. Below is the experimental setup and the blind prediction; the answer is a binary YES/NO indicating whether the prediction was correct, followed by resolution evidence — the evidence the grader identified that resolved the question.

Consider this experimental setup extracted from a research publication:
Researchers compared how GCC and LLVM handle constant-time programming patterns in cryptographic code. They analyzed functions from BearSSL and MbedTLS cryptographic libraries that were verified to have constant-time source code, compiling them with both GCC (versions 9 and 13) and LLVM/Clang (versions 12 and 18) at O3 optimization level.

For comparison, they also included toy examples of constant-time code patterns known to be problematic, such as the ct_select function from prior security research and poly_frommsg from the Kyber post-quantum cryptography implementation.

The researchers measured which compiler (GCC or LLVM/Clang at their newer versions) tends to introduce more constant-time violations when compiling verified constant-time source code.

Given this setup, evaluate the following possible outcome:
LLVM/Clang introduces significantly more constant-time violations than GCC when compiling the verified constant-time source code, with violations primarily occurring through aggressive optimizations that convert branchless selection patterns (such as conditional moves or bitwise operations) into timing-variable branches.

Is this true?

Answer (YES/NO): YES